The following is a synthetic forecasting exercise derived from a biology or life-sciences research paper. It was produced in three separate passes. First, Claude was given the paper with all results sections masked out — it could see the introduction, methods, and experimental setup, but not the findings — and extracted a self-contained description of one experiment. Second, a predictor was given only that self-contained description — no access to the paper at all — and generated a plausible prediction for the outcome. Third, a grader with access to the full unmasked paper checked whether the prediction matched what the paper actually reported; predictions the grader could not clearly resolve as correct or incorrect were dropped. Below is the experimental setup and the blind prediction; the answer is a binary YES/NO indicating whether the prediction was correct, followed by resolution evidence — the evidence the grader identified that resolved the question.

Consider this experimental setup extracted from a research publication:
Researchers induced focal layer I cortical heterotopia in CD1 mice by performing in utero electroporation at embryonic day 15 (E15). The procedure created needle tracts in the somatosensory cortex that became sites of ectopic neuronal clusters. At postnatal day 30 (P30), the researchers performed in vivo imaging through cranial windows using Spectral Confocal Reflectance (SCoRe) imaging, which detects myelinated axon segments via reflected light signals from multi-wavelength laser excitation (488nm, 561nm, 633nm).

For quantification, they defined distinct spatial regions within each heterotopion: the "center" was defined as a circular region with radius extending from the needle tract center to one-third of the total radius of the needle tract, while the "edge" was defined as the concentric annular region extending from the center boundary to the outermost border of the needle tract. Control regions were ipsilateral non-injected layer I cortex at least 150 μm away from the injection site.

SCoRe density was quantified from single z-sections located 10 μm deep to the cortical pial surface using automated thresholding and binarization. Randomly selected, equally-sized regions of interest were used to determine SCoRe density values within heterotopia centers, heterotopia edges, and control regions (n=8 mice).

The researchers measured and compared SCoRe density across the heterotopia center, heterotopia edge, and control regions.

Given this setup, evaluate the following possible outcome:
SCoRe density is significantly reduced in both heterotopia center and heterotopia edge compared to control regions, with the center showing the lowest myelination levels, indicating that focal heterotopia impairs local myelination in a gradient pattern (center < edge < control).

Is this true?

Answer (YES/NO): NO